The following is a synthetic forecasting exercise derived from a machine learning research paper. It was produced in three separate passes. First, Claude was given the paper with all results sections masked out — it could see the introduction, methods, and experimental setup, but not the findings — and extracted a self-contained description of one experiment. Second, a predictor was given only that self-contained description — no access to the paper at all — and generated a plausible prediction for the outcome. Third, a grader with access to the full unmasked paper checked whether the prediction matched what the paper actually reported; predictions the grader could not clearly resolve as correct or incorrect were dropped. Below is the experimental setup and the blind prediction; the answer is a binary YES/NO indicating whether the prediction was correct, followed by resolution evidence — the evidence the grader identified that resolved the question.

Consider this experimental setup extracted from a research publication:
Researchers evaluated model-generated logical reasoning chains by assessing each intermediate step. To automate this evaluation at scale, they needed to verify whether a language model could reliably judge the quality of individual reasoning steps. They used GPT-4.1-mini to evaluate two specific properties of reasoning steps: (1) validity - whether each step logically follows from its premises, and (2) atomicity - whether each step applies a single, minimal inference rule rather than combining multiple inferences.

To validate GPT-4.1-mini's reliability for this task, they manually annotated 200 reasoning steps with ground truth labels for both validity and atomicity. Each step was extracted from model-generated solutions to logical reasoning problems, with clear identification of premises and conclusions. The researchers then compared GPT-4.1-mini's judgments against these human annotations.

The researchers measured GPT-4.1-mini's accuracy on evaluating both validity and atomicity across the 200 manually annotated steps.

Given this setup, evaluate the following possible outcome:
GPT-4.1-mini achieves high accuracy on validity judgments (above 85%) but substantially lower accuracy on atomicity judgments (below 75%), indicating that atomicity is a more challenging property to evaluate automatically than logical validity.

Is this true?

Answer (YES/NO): NO